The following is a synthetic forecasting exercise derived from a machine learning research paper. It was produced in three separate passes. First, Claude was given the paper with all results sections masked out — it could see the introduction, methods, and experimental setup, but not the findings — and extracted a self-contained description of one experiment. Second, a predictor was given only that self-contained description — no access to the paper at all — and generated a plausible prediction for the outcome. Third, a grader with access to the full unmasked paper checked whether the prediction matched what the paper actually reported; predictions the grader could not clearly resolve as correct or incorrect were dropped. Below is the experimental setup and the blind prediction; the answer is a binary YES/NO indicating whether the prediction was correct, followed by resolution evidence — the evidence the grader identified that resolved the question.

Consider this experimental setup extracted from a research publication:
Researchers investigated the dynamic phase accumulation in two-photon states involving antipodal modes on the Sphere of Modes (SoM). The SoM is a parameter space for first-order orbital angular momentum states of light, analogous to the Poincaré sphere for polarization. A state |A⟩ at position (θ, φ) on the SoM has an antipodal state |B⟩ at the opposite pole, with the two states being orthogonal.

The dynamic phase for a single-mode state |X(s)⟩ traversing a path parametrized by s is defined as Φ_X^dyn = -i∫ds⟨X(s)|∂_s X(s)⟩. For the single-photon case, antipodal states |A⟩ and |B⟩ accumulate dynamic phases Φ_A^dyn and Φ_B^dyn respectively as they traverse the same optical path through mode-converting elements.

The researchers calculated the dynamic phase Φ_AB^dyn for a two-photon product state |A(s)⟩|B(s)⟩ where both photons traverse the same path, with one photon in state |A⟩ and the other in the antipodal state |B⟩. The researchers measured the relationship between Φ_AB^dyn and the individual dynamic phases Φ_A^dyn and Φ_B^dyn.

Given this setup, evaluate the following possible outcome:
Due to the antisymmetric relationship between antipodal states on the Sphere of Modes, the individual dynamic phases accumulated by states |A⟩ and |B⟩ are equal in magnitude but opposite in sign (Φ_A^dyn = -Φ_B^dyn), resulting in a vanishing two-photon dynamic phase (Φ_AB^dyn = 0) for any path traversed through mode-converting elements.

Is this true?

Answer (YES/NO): YES